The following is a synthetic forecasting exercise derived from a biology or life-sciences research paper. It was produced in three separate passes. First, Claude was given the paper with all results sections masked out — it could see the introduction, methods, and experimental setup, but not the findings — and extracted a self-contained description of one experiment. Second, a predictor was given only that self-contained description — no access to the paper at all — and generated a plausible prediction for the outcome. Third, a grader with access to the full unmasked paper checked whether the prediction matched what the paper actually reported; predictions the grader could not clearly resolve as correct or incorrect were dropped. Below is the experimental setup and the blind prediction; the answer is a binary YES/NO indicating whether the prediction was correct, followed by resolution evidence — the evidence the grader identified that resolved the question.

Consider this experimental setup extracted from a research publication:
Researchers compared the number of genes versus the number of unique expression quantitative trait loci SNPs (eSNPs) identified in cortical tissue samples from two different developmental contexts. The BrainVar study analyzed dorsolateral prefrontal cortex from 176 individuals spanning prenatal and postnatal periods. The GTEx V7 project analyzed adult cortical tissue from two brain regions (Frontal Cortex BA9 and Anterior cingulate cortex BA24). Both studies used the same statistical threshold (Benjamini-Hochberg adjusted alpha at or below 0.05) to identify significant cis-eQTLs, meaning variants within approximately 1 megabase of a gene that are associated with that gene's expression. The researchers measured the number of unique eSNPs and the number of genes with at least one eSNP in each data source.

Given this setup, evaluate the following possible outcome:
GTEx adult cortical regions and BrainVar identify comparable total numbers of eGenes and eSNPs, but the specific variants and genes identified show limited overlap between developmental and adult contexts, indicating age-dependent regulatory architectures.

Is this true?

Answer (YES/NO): NO